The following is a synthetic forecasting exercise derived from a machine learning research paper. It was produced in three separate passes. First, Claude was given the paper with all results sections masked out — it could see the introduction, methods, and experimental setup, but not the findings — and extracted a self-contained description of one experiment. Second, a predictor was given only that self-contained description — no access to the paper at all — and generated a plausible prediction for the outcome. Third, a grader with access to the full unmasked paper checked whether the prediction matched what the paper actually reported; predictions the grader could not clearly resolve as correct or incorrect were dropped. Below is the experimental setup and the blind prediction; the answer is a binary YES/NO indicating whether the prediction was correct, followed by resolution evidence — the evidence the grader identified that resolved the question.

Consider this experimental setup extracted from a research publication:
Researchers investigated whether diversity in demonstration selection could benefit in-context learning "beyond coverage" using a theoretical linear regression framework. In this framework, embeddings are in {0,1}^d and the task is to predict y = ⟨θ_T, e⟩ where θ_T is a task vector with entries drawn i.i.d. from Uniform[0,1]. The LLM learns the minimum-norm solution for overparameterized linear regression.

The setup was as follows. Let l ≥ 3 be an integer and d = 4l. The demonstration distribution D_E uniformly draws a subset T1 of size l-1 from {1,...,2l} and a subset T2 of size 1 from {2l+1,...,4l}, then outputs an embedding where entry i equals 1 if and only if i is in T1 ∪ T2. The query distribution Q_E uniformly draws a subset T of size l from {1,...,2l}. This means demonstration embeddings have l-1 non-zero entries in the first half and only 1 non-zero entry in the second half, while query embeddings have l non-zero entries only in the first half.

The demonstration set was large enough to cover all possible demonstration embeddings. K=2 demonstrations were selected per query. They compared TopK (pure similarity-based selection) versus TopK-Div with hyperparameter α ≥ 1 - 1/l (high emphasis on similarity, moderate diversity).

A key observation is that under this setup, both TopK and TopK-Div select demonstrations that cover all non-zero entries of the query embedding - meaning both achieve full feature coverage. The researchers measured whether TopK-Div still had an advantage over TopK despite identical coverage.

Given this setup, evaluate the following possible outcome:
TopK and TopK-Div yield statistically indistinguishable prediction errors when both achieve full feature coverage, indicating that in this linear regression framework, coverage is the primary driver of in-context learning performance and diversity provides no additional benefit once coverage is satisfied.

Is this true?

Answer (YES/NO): NO